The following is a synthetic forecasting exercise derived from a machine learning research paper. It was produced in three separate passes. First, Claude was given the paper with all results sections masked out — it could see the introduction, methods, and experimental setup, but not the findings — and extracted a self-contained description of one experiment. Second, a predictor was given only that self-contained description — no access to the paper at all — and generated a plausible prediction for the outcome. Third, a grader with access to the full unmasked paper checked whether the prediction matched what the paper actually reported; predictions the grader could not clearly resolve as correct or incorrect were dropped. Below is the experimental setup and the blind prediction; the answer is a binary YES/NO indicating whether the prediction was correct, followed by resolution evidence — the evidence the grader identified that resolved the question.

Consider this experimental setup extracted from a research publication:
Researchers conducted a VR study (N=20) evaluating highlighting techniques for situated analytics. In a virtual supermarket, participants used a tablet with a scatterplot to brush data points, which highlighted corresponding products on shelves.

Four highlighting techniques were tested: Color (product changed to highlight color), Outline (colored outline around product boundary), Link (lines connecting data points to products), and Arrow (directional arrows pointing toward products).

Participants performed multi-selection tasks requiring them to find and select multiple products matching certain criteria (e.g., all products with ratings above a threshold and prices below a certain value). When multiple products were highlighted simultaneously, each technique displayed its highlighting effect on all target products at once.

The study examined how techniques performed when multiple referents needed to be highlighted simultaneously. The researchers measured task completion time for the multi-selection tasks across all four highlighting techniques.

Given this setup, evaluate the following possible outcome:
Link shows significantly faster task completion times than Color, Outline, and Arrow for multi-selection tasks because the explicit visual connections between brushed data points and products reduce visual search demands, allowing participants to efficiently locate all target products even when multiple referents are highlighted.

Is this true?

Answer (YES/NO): NO